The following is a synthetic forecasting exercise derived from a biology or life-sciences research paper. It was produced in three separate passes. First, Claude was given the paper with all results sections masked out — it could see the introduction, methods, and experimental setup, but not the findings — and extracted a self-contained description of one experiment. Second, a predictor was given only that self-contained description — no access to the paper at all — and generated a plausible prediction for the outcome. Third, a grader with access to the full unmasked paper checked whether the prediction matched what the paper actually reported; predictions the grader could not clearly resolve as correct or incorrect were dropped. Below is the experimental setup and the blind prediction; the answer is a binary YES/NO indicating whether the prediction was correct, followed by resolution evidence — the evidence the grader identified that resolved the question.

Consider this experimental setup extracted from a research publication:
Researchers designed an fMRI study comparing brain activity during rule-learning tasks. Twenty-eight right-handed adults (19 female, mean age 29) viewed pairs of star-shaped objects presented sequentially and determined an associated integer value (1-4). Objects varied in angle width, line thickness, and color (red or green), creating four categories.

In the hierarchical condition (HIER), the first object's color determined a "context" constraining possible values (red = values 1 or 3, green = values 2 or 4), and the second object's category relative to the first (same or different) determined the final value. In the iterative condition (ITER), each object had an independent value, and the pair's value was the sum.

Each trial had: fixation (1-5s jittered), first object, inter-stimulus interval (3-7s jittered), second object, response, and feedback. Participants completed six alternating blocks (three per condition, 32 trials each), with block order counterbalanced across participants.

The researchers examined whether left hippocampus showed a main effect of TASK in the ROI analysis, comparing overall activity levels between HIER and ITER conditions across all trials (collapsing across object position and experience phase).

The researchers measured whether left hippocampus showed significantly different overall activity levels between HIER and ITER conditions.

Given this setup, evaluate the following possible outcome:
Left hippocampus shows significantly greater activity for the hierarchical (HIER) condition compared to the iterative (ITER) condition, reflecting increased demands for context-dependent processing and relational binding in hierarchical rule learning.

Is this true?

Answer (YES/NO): NO